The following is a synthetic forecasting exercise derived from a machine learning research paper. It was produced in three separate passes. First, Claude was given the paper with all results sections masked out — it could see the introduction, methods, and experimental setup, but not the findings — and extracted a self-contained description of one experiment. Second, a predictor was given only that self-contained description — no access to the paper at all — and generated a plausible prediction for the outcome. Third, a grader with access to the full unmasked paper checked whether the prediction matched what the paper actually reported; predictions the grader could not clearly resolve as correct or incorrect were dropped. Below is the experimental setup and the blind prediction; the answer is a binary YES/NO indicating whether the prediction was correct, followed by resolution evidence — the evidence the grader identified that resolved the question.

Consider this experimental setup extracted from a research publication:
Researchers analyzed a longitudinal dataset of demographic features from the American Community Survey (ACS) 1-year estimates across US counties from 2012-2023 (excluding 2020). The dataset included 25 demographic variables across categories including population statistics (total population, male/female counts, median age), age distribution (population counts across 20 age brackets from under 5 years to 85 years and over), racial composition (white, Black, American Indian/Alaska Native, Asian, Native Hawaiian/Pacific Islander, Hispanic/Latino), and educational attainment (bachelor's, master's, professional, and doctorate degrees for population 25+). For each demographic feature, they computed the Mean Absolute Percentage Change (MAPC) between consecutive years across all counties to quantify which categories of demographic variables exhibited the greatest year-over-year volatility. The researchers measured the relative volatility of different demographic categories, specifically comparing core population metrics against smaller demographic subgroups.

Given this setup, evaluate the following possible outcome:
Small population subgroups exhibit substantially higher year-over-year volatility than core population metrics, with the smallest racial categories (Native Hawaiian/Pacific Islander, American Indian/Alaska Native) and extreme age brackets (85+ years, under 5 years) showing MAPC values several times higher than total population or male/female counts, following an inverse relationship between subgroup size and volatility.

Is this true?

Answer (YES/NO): NO